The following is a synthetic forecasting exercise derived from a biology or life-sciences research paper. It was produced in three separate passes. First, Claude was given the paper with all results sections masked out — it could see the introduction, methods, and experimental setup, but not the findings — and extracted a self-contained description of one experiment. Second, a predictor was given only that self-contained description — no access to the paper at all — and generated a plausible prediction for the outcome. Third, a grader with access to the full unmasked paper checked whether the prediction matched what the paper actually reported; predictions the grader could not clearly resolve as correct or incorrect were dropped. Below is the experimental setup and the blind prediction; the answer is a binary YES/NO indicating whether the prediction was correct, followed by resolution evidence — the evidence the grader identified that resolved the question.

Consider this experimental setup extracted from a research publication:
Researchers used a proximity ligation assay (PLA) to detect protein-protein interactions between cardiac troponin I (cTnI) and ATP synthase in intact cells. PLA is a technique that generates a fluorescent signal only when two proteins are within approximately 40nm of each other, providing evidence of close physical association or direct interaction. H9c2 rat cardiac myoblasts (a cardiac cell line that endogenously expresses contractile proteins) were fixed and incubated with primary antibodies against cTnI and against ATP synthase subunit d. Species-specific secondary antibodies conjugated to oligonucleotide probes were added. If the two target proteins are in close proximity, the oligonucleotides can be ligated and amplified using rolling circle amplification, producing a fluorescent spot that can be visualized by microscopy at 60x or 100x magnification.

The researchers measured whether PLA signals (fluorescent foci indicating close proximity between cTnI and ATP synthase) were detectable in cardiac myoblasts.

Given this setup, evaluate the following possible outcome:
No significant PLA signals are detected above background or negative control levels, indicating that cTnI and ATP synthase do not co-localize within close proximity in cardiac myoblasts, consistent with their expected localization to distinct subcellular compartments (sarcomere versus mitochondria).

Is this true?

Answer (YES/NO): NO